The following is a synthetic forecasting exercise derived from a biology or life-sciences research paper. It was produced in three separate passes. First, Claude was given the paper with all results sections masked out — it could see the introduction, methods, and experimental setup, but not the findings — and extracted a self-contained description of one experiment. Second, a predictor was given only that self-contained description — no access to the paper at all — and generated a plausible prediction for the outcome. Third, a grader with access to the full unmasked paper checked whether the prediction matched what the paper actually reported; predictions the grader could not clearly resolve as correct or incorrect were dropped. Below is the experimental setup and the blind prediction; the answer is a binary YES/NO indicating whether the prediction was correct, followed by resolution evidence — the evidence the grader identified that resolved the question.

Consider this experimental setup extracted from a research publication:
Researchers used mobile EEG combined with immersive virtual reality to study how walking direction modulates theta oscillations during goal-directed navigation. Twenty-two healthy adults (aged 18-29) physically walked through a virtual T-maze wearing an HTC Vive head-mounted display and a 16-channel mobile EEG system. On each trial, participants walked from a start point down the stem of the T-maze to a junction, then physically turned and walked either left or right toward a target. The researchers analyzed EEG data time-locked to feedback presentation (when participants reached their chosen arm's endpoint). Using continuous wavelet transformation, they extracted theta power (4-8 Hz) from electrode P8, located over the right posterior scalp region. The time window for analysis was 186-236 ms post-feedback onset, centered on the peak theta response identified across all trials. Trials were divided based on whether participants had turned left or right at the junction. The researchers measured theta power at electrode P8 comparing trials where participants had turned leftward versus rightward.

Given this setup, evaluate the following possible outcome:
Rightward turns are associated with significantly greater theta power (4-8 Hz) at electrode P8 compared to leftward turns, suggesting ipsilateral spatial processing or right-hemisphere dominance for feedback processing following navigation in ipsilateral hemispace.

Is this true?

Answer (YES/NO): NO